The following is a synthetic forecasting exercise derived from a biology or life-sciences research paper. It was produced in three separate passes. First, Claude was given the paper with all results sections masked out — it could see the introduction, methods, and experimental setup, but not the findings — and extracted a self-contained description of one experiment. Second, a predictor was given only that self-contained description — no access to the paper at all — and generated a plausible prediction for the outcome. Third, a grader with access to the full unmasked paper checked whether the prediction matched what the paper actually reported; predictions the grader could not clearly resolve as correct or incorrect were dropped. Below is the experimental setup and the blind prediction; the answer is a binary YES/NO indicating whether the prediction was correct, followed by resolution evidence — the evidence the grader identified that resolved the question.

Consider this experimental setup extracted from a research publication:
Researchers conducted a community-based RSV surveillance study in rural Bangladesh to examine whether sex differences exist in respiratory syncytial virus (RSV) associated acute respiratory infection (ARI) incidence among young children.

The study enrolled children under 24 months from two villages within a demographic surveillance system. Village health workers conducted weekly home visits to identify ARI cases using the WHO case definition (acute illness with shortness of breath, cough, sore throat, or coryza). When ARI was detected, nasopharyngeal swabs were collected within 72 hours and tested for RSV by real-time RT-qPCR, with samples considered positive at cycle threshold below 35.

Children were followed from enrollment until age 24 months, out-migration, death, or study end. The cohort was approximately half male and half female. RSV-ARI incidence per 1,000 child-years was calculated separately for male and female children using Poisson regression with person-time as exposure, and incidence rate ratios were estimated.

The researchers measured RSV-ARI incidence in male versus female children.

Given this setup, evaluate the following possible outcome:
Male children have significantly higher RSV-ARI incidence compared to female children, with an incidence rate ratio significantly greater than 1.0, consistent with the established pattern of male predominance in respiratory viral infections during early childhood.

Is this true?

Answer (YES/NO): NO